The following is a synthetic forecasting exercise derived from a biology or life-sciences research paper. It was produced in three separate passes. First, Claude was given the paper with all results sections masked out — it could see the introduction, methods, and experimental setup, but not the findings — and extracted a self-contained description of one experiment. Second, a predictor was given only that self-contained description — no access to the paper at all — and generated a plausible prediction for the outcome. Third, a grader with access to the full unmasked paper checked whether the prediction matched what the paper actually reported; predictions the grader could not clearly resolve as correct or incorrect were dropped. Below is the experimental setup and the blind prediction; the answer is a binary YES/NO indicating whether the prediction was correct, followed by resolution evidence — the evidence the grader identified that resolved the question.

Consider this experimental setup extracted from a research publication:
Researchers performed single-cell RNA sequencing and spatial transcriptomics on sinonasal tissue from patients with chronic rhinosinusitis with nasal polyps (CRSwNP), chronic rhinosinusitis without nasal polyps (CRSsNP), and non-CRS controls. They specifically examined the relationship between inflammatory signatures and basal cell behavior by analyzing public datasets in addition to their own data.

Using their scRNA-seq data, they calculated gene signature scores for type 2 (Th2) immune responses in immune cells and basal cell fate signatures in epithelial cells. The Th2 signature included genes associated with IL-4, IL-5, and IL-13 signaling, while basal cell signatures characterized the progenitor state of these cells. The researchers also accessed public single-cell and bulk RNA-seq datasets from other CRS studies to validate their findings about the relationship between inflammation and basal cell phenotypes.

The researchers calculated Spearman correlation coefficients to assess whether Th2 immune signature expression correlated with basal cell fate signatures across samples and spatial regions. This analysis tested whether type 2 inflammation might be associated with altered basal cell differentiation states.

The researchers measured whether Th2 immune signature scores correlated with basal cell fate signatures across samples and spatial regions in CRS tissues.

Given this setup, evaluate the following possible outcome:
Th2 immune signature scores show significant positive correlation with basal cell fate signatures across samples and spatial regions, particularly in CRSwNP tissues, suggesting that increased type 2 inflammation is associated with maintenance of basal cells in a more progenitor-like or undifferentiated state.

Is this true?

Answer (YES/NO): NO